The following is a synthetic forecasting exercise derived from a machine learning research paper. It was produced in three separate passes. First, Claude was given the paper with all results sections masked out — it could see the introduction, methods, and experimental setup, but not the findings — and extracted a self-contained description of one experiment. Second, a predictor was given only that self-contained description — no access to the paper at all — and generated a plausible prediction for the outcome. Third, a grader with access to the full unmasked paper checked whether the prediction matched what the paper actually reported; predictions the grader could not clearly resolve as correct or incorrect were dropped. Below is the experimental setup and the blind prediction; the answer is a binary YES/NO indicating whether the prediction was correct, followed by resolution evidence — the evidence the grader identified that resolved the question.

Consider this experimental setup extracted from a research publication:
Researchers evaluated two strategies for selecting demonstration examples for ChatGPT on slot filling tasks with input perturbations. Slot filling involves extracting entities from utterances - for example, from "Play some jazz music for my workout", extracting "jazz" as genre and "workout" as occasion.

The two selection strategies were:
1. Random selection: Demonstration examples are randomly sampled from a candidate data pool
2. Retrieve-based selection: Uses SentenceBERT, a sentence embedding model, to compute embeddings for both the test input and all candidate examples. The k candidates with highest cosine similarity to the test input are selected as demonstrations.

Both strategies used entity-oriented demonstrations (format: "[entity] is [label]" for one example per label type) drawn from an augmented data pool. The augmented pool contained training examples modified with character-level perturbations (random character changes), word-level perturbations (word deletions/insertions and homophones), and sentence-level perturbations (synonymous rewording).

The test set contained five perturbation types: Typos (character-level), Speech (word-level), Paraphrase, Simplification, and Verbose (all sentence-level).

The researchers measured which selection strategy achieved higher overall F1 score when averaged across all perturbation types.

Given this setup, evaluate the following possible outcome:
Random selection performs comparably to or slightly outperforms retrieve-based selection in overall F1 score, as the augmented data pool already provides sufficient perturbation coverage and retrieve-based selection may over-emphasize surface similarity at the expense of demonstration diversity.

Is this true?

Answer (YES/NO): YES